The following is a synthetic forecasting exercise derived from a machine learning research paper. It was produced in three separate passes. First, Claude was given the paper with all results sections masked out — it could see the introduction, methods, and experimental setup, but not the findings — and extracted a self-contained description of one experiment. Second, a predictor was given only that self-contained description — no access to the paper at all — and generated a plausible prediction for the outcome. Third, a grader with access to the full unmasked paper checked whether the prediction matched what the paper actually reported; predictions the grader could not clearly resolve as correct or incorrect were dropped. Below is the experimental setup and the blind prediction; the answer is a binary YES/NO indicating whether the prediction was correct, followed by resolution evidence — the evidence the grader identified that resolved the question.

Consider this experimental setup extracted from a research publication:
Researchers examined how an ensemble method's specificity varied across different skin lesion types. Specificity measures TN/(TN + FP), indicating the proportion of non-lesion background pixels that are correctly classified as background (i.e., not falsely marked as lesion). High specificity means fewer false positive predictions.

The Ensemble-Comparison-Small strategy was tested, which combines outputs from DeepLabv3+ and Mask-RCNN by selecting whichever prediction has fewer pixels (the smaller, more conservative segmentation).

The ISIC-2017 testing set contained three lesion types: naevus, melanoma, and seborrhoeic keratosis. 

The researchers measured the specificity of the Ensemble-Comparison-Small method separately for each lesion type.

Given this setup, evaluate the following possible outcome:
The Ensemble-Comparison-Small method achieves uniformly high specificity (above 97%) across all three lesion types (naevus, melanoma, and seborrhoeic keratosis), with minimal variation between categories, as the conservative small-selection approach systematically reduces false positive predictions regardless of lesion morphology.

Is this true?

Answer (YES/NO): YES